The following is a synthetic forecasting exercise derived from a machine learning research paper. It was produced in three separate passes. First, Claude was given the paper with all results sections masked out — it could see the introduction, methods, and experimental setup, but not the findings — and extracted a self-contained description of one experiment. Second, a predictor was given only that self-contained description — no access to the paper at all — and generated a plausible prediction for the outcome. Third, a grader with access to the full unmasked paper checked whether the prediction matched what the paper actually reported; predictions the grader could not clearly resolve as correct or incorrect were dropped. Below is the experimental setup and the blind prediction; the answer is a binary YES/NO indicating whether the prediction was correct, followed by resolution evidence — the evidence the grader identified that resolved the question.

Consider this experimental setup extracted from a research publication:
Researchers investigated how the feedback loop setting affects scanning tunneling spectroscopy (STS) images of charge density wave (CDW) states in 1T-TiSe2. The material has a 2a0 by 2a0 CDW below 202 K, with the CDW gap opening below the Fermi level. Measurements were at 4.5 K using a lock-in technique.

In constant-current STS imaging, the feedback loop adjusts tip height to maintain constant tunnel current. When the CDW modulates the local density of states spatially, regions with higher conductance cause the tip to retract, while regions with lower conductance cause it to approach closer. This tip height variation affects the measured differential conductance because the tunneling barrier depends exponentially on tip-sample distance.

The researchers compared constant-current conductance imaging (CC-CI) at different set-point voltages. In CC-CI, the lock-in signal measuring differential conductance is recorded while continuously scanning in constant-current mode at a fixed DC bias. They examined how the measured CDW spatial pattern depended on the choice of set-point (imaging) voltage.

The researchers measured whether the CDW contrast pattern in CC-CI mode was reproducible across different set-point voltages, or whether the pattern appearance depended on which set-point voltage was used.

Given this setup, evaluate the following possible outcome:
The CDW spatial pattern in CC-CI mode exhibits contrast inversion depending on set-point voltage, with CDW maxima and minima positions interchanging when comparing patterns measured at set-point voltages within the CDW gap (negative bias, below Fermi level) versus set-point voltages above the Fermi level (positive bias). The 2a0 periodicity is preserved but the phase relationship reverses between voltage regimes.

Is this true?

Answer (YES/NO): NO